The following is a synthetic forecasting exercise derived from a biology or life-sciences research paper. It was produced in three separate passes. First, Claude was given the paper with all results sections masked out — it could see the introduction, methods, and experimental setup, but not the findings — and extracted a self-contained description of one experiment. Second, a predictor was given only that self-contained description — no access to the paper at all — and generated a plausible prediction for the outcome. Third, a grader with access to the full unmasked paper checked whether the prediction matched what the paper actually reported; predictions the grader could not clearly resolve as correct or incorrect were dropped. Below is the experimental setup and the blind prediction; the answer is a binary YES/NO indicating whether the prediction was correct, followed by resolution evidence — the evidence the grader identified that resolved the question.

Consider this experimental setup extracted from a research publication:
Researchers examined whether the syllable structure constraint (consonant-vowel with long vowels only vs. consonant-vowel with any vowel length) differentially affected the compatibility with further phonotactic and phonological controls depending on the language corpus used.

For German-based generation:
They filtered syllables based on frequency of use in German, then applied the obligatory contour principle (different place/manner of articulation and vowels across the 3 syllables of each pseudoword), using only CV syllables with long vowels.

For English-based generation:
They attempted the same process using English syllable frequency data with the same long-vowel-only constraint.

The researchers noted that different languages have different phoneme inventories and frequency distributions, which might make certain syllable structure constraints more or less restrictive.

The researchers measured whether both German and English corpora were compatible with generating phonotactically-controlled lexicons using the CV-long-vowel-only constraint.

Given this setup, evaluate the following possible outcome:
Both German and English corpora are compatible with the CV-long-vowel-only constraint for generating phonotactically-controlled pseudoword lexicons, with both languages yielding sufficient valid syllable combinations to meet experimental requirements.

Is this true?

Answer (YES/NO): NO